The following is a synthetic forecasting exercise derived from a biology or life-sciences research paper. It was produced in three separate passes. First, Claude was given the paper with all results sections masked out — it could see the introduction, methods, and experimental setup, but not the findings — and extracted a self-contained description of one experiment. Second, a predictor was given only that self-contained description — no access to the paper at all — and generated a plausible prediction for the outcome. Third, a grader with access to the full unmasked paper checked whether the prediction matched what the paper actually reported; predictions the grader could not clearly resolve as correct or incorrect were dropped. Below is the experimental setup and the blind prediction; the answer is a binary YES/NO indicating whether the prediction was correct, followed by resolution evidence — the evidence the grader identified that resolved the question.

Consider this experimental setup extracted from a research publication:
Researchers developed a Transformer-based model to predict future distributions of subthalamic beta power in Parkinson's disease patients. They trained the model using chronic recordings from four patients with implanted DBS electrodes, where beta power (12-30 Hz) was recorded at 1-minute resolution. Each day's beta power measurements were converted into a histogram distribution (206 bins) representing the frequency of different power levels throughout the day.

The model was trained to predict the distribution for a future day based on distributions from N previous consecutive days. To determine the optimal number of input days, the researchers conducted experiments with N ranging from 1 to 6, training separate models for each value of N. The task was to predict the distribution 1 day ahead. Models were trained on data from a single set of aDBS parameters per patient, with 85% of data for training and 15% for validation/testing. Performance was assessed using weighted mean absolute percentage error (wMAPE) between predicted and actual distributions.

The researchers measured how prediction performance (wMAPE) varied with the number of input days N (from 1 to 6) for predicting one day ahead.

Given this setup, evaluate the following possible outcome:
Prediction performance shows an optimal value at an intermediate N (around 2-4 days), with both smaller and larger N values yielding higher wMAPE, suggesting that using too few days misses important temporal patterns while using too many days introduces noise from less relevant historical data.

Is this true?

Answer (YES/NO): NO